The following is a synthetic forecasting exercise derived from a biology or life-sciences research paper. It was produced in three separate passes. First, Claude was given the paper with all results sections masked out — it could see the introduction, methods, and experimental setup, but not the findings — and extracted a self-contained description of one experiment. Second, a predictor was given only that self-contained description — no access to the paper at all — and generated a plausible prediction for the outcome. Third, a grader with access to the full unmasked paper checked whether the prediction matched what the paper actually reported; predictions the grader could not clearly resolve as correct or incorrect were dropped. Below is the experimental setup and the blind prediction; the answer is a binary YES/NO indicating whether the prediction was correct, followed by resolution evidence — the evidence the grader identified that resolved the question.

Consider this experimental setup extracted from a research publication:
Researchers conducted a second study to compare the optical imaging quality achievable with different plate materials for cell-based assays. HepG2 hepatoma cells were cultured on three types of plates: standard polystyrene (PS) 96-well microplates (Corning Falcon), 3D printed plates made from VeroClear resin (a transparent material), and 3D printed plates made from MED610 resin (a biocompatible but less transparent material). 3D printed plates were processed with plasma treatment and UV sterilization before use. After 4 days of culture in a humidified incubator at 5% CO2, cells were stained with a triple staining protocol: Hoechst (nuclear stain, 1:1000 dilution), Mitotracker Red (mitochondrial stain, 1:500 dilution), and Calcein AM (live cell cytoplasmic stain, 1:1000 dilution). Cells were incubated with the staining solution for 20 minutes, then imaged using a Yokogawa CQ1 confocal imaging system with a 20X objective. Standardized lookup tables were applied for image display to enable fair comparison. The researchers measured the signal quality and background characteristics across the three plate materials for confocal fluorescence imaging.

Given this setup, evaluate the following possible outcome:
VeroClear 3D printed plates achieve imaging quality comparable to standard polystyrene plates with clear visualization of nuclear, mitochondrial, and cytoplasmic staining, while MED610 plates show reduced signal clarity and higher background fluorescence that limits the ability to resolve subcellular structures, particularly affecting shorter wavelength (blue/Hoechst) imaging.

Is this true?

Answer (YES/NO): NO